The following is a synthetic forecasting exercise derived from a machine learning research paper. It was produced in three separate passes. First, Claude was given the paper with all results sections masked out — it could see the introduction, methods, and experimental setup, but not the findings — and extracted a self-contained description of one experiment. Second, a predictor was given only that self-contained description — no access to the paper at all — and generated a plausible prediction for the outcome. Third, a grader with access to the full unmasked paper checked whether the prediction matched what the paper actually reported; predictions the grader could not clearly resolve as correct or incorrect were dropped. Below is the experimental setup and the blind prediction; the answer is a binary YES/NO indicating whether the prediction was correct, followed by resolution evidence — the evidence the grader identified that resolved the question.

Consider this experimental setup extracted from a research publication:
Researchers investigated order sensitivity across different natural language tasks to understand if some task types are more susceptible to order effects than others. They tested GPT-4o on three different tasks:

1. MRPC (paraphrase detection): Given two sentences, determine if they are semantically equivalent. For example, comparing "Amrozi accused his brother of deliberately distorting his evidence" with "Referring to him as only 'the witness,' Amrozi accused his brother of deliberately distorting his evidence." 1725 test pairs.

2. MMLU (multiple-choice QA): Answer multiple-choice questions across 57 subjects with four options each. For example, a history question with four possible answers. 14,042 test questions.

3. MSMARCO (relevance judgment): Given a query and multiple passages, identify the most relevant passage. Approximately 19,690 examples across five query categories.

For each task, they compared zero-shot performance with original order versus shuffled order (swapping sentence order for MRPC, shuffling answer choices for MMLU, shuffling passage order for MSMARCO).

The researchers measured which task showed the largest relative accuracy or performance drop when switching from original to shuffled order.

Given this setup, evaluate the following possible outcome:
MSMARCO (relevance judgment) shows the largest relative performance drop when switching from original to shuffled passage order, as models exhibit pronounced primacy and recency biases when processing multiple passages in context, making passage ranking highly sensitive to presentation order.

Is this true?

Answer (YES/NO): YES